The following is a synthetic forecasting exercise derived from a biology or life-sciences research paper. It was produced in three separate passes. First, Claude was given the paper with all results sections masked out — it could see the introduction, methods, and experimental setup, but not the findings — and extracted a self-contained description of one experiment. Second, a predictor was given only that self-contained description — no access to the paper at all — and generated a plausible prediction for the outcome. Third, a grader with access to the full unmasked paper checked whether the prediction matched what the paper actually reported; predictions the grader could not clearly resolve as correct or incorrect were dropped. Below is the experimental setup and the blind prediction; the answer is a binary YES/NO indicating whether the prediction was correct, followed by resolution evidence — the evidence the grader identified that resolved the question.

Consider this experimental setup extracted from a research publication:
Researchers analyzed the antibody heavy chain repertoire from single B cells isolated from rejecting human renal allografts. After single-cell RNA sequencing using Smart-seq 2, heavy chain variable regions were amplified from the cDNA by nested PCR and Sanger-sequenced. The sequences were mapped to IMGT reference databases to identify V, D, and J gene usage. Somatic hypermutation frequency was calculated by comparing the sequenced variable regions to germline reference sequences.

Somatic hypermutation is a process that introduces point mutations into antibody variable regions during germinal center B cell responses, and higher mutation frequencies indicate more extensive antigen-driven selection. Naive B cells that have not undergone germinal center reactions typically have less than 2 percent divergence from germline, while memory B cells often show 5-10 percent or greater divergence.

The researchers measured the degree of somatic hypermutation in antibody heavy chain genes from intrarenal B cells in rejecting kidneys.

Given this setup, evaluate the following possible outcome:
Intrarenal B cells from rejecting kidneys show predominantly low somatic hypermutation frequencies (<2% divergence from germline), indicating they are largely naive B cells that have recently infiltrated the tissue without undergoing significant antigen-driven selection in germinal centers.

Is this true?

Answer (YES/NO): NO